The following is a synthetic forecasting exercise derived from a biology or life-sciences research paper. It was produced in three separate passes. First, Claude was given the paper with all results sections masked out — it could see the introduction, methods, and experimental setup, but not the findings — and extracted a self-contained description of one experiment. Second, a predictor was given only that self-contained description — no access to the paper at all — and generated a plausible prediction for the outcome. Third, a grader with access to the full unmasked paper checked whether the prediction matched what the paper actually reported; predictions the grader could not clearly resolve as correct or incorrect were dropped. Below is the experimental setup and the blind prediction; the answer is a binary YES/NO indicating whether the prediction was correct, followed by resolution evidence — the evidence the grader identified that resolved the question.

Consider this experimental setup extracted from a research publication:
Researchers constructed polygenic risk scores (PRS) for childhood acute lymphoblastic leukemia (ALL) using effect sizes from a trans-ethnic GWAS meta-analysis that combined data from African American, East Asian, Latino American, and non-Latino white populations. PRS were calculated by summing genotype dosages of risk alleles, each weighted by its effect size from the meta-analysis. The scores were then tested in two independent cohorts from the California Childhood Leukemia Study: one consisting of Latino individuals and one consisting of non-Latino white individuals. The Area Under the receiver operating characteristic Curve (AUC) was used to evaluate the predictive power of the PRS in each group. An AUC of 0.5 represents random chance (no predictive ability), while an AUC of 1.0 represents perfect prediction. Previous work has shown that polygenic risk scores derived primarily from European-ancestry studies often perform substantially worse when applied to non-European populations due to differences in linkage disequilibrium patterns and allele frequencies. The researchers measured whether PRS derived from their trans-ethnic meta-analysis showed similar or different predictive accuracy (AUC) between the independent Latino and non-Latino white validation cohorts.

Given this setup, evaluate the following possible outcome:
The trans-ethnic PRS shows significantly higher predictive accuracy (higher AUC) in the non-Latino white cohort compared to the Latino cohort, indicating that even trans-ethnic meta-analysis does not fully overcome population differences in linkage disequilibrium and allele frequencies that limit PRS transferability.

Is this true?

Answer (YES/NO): NO